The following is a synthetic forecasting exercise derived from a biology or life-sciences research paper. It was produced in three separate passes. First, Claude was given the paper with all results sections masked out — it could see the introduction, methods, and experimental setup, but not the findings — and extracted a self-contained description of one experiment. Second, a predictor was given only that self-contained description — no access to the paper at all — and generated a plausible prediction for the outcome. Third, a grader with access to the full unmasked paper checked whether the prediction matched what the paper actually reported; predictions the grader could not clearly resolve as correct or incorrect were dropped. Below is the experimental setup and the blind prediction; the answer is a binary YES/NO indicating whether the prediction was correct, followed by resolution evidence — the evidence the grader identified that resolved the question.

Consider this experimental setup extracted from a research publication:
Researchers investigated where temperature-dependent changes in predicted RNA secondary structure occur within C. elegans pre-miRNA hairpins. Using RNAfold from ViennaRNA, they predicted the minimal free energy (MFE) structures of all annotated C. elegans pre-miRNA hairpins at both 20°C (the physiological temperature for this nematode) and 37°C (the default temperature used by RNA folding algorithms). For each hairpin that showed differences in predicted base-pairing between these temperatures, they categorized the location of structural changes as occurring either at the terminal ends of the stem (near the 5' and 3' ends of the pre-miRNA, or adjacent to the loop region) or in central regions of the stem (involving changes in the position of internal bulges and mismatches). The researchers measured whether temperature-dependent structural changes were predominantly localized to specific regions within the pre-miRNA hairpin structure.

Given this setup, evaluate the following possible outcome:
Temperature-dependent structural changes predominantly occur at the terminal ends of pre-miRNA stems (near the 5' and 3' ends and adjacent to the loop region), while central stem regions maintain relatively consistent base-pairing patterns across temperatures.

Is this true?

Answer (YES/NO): YES